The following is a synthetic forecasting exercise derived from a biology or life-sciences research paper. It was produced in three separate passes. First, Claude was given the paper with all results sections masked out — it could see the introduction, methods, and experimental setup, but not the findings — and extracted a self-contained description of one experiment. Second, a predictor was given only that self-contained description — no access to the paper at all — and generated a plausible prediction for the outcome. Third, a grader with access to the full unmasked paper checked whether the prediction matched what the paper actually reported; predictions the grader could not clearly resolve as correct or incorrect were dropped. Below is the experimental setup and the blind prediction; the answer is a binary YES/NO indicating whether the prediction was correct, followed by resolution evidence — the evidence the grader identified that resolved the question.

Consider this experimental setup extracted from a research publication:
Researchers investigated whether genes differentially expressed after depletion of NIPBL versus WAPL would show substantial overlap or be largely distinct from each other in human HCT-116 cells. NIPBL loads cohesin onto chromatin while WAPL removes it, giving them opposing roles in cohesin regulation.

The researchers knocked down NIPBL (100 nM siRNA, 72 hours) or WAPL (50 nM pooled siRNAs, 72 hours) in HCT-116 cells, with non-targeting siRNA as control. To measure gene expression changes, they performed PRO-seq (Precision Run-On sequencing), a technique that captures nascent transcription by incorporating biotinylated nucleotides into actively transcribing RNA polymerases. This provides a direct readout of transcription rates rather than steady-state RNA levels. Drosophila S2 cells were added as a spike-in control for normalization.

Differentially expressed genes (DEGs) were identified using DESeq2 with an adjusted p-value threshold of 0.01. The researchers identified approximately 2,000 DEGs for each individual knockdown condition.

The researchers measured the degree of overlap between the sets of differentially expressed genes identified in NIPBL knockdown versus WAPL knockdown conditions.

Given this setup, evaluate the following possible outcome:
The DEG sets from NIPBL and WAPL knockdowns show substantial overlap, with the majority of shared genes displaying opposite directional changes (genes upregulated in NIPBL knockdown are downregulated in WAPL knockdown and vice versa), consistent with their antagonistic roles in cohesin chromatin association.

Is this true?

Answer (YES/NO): NO